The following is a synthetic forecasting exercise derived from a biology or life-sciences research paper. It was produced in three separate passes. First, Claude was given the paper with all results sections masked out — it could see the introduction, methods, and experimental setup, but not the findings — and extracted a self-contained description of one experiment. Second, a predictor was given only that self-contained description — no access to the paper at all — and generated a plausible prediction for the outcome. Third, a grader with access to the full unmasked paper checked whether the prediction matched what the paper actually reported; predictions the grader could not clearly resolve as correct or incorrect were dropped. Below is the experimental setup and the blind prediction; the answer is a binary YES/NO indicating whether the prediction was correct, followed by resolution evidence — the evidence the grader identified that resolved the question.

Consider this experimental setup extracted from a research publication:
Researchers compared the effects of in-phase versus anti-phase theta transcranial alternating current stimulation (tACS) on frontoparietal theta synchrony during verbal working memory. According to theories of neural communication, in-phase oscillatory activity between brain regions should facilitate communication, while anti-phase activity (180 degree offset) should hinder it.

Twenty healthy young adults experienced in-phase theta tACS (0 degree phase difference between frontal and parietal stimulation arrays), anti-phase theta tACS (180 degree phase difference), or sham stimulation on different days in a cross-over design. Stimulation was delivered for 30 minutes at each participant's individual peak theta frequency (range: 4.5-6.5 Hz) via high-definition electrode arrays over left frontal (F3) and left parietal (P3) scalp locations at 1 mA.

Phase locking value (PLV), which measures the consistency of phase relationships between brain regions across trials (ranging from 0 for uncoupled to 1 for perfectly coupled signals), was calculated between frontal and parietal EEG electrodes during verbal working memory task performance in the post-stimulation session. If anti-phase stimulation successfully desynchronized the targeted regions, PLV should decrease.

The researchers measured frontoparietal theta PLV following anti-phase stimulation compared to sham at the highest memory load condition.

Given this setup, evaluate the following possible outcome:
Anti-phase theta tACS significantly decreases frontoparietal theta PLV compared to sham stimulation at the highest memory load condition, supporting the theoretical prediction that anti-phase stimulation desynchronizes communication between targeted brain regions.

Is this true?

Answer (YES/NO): NO